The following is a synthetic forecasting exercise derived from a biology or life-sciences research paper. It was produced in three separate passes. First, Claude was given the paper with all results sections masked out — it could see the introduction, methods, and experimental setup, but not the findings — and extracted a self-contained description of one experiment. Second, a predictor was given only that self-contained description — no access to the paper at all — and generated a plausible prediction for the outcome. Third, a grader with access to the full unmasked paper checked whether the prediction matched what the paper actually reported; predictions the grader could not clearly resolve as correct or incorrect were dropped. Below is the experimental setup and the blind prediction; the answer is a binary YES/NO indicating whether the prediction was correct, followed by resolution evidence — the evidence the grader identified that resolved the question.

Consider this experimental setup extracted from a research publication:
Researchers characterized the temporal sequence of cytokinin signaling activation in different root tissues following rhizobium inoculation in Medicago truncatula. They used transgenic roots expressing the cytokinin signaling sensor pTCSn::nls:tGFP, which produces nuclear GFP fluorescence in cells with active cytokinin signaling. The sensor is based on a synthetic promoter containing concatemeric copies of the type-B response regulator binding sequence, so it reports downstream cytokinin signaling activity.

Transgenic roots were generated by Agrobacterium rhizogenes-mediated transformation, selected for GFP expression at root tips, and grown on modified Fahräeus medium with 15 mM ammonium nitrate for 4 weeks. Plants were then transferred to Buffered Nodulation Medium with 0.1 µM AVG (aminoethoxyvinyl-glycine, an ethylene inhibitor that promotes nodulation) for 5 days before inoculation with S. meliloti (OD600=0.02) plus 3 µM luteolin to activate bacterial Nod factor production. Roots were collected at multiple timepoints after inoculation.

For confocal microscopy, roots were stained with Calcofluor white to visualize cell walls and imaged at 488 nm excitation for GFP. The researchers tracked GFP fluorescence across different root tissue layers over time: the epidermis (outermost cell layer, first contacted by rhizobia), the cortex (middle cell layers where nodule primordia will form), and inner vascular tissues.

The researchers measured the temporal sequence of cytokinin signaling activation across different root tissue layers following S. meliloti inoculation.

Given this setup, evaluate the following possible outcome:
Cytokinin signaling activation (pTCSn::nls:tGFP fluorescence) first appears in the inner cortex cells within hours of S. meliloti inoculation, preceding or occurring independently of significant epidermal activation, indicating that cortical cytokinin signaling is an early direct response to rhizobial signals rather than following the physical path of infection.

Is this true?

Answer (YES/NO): NO